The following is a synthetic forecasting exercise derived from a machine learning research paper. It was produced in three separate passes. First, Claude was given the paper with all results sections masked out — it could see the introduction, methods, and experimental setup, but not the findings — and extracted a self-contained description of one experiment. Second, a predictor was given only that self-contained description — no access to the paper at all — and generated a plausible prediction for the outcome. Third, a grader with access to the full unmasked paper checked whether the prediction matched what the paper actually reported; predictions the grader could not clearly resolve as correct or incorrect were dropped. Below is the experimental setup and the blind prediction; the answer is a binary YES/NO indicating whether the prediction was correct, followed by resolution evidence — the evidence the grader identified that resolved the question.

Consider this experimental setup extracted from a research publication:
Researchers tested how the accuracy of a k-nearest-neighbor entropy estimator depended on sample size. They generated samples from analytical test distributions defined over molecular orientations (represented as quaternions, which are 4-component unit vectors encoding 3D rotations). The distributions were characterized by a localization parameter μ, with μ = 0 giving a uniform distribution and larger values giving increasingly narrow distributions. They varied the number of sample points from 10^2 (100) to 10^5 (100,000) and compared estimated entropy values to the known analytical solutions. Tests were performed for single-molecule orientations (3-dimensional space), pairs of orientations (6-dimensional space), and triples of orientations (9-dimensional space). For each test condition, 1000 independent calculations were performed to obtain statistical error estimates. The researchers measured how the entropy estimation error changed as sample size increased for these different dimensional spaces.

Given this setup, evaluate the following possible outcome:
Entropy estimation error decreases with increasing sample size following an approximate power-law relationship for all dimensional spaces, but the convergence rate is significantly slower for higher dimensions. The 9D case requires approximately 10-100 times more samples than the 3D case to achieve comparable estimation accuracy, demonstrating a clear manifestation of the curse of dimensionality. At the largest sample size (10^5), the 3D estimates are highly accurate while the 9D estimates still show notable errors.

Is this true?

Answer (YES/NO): NO